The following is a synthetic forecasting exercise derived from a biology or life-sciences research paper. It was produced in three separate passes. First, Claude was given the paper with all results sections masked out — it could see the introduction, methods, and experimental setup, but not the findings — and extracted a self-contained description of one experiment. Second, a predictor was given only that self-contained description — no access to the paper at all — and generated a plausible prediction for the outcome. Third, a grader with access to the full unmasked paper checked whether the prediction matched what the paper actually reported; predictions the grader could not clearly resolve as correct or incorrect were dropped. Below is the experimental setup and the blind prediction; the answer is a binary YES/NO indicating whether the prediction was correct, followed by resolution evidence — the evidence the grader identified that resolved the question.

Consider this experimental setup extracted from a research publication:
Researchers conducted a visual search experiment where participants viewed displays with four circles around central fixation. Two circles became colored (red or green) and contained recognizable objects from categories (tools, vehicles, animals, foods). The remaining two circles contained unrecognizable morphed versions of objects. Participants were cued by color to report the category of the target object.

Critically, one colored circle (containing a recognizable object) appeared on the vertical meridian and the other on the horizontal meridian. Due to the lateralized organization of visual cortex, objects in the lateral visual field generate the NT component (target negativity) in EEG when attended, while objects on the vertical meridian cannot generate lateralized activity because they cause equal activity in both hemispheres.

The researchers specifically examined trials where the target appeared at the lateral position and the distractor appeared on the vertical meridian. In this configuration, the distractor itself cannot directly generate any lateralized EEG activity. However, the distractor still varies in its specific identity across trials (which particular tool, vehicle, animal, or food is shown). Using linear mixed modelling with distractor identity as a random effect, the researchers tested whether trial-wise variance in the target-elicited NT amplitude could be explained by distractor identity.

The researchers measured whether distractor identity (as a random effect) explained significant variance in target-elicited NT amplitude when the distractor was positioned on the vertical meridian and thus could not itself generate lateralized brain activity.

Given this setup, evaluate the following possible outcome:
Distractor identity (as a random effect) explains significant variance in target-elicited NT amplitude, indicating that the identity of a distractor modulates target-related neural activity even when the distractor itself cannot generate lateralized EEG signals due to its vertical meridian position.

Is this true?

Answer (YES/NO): YES